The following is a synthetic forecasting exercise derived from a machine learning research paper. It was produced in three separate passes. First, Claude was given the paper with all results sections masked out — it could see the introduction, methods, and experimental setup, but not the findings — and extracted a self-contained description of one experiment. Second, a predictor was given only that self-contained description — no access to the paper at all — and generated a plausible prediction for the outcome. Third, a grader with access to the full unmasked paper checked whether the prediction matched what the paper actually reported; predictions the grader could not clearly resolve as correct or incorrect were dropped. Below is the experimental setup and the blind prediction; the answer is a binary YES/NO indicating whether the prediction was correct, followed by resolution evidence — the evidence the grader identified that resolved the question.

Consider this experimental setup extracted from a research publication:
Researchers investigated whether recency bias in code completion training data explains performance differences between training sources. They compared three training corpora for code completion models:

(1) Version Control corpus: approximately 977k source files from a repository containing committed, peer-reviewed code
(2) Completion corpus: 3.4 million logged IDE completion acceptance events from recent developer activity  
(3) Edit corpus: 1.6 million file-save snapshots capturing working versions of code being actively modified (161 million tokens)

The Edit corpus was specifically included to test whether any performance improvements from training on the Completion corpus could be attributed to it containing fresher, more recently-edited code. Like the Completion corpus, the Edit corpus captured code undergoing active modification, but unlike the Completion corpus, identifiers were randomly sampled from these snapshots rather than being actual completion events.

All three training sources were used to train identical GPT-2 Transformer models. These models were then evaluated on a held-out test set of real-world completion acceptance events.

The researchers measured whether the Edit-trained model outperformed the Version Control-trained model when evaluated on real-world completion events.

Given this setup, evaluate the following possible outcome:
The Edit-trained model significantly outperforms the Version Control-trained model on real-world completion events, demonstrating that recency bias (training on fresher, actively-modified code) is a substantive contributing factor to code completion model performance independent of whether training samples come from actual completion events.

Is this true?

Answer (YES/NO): NO